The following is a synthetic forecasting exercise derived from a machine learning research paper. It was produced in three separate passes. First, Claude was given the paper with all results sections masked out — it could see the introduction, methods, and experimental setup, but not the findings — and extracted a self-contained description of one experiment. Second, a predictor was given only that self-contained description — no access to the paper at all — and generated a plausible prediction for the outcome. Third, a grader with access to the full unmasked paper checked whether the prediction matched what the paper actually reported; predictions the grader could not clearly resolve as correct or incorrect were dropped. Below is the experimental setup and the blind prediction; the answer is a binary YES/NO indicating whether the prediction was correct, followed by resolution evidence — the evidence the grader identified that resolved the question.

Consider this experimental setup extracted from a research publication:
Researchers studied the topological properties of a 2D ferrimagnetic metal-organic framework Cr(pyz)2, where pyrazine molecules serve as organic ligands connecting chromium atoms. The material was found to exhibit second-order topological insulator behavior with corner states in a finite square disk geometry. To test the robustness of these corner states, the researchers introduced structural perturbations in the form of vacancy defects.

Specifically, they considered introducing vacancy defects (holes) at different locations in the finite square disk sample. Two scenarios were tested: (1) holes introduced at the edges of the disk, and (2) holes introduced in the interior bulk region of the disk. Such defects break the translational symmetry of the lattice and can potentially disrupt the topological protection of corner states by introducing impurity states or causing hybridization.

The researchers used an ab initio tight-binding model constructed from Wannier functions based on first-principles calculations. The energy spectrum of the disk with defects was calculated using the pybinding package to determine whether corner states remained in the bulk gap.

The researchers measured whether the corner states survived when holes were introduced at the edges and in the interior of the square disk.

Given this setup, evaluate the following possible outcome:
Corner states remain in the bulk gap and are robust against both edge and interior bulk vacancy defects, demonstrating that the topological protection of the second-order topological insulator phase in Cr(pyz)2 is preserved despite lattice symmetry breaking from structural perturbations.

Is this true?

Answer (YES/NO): YES